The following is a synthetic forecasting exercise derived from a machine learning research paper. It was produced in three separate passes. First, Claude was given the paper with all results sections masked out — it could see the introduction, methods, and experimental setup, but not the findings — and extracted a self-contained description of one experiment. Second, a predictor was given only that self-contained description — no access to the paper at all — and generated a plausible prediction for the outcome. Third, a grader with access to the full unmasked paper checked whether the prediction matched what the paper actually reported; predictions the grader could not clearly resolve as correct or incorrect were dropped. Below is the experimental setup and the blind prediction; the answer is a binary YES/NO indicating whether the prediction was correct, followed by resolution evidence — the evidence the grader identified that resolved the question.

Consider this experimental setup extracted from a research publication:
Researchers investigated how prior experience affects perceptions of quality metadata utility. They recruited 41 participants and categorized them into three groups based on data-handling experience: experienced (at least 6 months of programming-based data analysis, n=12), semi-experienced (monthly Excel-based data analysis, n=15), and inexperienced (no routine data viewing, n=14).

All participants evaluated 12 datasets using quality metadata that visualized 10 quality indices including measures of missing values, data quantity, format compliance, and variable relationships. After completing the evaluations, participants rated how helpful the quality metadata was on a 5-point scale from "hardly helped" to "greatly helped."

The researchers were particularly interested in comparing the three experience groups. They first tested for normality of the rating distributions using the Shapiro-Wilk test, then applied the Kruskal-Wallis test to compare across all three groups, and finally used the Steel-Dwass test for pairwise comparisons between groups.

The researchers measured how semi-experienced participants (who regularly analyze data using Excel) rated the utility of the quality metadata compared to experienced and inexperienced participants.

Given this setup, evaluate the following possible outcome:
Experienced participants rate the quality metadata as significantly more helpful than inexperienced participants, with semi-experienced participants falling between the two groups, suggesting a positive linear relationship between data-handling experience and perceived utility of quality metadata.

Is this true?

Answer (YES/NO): NO